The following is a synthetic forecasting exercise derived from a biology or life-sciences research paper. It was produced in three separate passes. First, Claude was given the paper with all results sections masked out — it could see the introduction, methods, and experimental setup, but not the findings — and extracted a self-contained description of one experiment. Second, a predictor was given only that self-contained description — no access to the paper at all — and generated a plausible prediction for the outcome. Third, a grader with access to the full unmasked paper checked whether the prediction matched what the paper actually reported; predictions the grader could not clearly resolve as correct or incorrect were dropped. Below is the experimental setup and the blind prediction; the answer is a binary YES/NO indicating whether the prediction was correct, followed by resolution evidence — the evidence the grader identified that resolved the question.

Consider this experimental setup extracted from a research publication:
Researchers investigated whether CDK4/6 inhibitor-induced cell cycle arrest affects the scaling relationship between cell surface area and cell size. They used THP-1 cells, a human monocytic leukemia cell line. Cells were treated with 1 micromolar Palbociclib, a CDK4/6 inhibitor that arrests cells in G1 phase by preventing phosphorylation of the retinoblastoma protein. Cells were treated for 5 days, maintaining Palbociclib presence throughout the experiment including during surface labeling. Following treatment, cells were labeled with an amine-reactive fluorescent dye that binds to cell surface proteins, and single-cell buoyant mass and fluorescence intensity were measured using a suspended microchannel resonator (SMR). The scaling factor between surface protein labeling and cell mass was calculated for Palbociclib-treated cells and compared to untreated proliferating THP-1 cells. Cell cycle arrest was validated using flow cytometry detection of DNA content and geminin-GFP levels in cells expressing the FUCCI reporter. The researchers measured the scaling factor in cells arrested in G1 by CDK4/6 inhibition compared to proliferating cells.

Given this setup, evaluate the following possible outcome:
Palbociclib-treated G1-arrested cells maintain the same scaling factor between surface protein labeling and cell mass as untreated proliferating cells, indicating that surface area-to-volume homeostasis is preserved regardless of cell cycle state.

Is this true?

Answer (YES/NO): NO